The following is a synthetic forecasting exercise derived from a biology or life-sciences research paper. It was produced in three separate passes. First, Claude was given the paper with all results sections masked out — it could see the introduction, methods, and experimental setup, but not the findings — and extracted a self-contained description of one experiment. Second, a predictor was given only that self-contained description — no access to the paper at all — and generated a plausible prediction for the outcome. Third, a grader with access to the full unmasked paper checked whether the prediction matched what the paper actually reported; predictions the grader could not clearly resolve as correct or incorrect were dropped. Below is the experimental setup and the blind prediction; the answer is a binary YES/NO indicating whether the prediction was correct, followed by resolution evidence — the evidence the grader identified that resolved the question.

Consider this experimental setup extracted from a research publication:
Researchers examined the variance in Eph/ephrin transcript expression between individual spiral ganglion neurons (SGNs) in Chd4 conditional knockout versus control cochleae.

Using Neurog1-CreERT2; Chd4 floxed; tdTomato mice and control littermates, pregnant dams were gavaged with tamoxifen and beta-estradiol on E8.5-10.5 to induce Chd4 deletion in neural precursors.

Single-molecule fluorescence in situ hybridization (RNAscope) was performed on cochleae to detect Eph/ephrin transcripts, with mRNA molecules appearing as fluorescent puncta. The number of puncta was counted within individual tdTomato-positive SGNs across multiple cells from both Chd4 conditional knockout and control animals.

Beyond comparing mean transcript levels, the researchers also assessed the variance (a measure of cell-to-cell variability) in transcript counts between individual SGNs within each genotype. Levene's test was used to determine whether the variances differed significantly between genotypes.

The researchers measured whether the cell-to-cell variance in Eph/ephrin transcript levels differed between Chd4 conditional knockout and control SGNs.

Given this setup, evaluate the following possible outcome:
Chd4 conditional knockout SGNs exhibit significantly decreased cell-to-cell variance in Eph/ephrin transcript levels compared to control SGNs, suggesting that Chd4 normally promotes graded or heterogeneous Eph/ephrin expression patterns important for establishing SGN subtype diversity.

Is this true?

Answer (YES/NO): NO